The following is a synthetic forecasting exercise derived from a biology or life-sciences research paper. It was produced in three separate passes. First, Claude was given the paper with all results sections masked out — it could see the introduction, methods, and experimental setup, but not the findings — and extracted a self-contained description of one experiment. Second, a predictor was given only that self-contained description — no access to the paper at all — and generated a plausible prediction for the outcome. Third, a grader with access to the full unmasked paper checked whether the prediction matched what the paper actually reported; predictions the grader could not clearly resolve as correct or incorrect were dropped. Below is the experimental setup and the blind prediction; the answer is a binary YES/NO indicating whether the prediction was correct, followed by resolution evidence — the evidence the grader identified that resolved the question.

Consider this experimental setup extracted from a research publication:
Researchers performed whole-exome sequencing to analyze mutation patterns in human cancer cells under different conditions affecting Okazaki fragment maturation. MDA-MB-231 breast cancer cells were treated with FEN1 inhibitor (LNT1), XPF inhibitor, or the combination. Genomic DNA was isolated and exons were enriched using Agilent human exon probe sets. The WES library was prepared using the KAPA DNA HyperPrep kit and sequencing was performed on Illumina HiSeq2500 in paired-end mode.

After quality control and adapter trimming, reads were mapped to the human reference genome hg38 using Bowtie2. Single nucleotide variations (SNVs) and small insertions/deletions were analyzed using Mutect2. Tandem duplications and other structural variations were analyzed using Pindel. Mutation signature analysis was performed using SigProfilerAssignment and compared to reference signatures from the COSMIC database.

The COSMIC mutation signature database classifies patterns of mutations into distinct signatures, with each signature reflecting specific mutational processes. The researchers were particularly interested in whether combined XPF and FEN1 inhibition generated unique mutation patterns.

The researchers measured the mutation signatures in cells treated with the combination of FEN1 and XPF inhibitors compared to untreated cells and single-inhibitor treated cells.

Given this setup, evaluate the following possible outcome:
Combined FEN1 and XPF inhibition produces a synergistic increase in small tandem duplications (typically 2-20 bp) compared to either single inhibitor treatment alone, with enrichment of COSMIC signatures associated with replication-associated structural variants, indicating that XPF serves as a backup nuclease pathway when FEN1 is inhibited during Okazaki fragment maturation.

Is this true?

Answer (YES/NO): NO